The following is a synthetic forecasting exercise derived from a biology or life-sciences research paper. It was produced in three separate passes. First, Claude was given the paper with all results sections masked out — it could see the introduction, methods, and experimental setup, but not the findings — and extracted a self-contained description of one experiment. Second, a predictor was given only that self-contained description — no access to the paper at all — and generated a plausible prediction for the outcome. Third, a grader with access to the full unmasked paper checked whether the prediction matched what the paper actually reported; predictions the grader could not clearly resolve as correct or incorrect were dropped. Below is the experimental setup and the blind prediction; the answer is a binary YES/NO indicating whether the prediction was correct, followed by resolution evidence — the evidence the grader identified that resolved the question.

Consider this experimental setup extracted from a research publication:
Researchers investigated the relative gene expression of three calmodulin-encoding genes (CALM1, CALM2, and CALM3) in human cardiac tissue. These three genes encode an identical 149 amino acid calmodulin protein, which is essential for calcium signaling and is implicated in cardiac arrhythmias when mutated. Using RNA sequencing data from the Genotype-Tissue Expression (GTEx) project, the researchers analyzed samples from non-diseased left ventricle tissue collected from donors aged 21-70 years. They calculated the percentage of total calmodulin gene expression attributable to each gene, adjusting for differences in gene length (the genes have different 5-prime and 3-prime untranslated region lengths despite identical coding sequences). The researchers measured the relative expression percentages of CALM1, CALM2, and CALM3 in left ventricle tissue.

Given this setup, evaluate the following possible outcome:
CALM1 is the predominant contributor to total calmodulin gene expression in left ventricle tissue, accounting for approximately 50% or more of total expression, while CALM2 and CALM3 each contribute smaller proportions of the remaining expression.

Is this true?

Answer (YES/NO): NO